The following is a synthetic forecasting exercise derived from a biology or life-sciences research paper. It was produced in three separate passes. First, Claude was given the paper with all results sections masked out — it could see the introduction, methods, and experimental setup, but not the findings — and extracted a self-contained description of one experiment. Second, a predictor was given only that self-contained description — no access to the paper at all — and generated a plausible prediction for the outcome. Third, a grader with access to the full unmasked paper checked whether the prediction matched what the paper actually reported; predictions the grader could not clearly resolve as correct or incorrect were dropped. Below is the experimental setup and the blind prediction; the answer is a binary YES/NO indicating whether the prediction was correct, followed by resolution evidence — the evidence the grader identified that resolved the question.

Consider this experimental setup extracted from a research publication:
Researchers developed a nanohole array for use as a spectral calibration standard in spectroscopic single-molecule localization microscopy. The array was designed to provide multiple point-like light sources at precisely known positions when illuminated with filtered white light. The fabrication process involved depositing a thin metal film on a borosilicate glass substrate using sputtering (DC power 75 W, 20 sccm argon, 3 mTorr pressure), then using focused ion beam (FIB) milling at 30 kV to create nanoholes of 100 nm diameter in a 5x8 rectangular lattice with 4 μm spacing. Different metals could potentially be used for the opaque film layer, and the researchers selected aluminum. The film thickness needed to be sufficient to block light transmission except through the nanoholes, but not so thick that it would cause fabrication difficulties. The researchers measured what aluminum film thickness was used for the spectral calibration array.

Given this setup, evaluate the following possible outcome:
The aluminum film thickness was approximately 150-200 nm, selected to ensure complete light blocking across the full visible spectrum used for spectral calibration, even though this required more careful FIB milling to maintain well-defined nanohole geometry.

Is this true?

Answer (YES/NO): YES